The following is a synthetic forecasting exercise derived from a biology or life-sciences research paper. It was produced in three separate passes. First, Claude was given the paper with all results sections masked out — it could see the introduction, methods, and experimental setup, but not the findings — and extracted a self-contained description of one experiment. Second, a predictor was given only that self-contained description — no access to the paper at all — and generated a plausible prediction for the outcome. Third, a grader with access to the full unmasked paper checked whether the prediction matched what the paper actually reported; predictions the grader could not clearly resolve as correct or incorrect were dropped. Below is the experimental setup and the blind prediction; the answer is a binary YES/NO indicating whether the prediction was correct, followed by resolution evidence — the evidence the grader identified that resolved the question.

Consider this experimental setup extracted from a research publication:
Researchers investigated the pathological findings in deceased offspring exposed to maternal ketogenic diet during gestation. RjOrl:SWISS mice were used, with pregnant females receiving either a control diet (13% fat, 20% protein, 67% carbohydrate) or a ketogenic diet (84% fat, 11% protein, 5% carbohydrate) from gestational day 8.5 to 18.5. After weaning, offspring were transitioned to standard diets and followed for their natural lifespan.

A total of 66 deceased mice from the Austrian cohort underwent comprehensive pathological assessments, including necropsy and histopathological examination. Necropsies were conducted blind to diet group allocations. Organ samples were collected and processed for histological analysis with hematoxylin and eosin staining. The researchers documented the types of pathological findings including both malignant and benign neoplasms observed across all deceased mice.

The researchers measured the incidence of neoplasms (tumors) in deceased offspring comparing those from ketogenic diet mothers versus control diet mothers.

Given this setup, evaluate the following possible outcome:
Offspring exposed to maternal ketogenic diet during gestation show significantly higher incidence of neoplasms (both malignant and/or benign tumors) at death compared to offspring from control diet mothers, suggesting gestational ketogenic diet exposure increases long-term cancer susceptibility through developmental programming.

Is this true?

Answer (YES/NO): NO